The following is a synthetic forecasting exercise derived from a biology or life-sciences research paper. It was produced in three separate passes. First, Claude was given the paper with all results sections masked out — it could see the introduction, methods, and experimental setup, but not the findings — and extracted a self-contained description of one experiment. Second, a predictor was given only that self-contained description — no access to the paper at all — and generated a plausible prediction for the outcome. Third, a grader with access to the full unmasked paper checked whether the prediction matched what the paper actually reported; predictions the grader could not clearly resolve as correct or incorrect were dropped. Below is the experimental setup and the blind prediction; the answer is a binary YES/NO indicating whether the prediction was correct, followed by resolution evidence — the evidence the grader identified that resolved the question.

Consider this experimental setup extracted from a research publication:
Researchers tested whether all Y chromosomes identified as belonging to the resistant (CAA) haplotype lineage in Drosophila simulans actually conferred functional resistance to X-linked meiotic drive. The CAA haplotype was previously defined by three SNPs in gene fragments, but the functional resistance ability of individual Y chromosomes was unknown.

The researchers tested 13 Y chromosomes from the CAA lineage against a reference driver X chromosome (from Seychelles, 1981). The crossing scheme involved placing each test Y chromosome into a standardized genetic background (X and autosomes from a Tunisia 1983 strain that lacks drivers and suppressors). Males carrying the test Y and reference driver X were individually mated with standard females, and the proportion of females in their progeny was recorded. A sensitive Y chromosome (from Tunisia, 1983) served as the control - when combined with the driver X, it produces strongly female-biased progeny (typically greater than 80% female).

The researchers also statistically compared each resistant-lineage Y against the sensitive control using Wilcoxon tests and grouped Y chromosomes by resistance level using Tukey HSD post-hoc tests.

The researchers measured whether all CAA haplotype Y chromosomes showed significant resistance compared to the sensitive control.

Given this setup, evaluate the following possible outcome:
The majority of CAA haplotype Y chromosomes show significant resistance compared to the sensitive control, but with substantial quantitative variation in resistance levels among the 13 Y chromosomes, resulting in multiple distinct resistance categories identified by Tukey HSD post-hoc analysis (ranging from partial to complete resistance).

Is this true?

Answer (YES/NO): YES